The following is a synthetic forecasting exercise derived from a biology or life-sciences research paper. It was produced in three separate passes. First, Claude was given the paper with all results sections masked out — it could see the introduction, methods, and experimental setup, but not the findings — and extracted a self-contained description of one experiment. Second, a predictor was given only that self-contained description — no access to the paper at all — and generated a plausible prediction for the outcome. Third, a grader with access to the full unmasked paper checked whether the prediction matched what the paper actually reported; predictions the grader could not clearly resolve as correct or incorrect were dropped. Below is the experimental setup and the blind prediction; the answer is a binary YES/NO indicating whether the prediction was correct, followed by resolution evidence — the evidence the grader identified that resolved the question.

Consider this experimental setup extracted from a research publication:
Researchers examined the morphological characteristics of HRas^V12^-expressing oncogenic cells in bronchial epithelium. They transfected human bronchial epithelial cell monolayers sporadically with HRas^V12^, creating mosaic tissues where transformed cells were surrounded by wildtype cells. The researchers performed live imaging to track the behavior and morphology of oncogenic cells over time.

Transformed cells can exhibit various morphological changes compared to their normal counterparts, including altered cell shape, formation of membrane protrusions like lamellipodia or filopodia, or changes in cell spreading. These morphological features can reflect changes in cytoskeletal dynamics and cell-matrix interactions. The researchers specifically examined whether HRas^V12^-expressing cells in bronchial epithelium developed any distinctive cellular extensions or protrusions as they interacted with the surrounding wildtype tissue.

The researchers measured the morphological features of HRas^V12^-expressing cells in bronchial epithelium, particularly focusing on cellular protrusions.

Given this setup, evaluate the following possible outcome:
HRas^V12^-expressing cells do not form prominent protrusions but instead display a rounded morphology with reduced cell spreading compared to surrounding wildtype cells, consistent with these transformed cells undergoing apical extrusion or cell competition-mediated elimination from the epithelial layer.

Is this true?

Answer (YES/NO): NO